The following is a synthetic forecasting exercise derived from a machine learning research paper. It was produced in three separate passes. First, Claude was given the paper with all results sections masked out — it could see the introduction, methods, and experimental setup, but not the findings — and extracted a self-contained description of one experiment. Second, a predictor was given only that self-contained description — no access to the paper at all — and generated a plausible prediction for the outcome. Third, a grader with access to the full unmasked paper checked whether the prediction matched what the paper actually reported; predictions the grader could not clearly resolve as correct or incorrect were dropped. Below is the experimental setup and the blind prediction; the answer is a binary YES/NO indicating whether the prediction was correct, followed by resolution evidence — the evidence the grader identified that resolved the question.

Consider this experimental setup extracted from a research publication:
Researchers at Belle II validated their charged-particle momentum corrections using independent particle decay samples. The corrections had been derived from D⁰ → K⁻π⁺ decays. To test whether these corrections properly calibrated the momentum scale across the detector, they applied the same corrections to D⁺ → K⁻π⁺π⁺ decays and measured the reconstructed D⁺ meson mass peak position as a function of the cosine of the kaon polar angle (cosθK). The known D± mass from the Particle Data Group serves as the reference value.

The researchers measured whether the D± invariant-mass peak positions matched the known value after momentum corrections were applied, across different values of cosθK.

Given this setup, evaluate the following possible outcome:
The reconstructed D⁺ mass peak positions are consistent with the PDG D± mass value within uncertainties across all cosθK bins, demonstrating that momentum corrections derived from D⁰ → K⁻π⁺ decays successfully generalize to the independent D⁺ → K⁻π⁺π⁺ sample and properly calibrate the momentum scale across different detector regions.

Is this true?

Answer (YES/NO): YES